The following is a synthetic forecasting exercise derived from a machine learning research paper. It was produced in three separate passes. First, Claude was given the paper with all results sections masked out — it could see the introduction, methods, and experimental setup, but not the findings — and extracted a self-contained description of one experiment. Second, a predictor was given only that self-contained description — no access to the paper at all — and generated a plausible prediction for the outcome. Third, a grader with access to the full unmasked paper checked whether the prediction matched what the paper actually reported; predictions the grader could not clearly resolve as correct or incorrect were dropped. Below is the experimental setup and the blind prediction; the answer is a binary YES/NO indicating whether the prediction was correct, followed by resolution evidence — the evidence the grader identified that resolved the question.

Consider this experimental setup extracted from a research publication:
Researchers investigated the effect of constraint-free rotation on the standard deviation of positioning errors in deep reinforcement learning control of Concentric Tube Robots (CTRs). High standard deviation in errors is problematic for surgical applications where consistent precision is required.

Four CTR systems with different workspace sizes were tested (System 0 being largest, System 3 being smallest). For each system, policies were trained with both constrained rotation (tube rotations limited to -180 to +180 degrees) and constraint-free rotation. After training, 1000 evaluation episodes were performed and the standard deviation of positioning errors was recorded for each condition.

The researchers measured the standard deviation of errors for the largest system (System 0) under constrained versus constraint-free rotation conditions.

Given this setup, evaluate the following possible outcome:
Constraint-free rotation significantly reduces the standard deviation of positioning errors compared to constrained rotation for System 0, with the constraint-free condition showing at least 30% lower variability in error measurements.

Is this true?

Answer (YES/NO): YES